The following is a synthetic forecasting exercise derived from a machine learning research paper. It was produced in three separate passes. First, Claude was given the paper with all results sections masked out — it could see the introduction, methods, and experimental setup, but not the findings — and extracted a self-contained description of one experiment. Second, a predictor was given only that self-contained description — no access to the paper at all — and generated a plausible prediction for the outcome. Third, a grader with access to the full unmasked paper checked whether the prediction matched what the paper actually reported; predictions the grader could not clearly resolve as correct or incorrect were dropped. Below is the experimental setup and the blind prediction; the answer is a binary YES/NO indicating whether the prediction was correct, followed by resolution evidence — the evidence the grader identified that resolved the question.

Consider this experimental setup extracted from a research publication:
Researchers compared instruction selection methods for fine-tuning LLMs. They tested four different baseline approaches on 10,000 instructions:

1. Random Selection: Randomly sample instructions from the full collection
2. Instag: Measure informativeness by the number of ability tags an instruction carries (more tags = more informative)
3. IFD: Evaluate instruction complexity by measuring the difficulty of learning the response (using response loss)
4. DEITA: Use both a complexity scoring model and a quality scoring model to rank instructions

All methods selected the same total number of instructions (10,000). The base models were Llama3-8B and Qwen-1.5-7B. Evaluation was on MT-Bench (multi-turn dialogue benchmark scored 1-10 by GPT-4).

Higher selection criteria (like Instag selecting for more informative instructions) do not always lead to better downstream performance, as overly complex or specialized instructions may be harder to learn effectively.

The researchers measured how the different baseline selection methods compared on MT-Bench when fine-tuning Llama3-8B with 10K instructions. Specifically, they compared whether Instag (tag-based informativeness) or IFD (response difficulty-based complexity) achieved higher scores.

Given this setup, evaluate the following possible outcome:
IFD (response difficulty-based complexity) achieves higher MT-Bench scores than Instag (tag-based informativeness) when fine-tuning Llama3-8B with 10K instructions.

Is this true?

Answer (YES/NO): NO